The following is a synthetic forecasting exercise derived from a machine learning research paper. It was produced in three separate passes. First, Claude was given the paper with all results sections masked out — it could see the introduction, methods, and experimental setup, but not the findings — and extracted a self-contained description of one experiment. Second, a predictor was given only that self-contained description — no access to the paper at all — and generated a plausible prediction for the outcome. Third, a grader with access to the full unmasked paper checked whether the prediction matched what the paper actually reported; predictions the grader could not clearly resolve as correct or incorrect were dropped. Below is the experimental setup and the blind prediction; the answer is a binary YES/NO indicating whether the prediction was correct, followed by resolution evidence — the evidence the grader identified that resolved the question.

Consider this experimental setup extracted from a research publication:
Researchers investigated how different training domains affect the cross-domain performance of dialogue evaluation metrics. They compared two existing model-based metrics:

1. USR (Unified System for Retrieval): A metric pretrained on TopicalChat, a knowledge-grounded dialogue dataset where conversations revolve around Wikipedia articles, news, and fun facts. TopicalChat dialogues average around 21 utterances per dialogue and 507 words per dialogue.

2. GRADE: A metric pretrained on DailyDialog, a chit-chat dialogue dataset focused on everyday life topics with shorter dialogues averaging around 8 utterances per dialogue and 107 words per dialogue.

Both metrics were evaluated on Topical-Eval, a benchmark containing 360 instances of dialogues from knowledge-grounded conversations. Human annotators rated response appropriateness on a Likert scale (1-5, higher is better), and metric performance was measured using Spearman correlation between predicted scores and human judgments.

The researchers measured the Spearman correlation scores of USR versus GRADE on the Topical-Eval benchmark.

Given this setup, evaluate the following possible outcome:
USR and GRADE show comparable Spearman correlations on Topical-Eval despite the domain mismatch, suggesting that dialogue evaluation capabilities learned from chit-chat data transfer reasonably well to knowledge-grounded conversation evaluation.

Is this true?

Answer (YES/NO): NO